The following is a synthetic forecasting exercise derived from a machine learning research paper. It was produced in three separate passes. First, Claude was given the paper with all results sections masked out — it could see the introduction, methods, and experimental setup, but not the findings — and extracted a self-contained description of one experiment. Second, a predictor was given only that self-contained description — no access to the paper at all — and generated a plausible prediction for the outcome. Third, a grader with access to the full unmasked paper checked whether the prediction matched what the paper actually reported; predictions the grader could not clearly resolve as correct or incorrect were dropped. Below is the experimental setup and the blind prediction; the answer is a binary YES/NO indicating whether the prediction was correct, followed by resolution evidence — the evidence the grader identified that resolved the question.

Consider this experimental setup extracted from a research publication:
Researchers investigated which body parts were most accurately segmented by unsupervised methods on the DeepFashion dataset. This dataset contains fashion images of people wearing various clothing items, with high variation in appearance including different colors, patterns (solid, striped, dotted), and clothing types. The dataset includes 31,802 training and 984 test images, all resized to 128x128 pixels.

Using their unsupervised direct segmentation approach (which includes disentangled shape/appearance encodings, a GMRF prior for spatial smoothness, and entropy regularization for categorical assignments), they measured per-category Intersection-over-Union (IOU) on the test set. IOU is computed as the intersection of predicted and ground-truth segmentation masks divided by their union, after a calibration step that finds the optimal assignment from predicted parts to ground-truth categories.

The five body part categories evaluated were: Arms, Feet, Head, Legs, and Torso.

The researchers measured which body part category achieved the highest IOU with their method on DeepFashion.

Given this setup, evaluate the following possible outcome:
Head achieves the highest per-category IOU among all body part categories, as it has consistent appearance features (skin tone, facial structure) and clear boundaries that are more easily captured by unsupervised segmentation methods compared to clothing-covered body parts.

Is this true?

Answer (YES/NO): NO